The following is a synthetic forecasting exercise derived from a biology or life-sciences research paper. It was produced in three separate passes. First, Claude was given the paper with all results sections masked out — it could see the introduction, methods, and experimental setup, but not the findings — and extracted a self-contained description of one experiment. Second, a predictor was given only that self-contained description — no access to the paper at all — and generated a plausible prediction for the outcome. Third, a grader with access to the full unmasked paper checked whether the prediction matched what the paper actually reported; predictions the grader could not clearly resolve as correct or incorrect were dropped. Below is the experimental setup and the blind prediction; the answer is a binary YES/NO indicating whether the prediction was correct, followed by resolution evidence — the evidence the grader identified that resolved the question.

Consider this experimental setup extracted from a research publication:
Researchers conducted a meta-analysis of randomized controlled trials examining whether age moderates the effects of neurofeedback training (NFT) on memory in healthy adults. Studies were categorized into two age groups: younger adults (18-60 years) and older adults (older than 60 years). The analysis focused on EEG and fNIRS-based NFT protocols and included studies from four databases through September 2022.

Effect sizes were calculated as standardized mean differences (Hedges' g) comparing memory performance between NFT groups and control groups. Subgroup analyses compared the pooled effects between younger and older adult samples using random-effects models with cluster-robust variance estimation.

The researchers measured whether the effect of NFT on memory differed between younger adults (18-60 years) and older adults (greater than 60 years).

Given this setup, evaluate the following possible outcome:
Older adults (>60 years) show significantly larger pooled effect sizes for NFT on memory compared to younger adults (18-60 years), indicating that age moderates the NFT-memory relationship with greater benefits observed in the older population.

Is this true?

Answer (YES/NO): NO